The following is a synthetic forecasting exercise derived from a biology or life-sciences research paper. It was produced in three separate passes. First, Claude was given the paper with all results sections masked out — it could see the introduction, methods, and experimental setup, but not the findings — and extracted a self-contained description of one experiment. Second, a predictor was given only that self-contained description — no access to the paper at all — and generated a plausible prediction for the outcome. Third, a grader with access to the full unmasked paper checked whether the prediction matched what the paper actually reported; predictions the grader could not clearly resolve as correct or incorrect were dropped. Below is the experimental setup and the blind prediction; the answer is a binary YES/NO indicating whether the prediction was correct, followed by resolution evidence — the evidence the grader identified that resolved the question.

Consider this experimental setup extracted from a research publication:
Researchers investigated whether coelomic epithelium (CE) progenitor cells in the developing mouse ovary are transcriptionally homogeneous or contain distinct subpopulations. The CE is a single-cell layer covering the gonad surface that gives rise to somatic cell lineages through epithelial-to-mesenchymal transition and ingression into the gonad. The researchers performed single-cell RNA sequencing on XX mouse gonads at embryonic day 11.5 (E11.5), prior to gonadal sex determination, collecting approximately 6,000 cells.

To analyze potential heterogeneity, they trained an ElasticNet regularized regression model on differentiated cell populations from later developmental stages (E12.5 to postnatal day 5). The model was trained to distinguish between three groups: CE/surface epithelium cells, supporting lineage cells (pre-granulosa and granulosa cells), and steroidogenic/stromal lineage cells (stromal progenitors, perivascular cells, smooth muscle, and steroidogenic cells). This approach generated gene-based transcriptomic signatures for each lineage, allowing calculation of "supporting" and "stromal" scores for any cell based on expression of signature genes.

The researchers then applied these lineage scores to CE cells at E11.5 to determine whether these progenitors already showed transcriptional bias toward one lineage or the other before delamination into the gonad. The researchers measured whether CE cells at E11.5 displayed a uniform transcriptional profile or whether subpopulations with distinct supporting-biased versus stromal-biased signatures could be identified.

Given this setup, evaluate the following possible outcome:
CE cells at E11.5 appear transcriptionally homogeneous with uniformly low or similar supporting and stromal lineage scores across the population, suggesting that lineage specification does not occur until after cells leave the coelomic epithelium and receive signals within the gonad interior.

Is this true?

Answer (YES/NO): NO